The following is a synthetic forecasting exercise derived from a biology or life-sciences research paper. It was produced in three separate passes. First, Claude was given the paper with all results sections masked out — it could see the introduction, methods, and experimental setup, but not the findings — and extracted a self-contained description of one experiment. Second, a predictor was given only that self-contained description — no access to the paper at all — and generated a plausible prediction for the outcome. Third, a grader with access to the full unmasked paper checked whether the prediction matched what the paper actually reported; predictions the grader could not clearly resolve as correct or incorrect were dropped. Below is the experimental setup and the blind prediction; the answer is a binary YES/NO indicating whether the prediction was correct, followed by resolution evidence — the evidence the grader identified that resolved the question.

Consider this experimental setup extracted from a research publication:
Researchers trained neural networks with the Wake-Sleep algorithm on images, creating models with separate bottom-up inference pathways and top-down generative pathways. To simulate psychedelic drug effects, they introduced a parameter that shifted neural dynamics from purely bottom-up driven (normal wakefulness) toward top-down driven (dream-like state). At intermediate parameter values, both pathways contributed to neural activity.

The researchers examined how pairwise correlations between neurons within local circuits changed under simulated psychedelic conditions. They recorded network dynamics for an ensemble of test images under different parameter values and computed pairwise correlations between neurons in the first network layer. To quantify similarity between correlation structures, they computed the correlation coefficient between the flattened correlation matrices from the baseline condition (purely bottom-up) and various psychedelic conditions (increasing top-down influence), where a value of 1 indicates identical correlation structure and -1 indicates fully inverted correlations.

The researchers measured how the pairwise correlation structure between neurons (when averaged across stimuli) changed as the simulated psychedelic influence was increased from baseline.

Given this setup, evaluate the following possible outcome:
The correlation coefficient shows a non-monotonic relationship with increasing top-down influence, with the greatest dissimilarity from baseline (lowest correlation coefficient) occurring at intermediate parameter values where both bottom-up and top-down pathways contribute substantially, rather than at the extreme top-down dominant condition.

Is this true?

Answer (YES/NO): NO